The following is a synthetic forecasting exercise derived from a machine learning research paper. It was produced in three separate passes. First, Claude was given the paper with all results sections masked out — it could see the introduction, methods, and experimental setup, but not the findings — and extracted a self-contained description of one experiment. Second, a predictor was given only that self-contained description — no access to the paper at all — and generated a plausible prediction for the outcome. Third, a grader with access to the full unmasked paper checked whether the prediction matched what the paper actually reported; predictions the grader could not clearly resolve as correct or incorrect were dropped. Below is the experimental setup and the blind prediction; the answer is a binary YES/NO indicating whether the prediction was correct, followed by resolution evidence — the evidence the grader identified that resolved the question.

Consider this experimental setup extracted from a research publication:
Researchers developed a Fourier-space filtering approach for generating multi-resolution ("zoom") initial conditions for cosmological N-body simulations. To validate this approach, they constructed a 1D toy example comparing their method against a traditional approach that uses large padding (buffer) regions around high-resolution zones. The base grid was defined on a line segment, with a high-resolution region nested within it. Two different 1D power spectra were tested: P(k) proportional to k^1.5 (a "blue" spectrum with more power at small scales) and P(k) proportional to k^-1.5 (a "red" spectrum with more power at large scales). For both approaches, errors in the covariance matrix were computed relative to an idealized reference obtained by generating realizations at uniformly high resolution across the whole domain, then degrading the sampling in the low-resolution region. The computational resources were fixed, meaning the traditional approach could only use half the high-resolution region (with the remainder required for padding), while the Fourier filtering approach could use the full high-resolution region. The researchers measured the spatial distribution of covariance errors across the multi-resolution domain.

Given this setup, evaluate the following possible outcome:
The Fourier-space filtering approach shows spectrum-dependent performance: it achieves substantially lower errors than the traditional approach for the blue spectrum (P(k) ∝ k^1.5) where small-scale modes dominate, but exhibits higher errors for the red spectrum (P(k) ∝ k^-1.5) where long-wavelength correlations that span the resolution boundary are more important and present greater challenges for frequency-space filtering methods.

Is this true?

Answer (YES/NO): NO